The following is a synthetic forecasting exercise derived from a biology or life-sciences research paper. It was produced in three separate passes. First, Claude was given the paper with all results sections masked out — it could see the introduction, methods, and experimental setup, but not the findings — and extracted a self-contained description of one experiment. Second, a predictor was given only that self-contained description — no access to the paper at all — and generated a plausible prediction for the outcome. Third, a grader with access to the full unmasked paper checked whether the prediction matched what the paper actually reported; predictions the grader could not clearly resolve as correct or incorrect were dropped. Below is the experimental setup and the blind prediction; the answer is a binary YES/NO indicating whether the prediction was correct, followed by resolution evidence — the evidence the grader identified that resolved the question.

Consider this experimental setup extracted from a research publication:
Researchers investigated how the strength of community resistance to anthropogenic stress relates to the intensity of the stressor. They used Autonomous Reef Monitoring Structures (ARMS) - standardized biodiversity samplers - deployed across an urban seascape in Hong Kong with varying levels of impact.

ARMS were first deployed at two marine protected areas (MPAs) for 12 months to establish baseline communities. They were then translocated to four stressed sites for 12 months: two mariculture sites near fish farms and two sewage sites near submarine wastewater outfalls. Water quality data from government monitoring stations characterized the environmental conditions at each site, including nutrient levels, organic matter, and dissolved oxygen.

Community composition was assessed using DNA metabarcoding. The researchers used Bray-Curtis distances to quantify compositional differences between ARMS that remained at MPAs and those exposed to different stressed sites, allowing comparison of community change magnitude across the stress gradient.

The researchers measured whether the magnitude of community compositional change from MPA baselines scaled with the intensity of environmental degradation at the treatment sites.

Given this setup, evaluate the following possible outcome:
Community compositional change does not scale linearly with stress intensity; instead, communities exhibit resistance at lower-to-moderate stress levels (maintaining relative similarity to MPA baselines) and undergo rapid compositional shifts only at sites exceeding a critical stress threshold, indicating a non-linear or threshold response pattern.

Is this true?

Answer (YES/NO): NO